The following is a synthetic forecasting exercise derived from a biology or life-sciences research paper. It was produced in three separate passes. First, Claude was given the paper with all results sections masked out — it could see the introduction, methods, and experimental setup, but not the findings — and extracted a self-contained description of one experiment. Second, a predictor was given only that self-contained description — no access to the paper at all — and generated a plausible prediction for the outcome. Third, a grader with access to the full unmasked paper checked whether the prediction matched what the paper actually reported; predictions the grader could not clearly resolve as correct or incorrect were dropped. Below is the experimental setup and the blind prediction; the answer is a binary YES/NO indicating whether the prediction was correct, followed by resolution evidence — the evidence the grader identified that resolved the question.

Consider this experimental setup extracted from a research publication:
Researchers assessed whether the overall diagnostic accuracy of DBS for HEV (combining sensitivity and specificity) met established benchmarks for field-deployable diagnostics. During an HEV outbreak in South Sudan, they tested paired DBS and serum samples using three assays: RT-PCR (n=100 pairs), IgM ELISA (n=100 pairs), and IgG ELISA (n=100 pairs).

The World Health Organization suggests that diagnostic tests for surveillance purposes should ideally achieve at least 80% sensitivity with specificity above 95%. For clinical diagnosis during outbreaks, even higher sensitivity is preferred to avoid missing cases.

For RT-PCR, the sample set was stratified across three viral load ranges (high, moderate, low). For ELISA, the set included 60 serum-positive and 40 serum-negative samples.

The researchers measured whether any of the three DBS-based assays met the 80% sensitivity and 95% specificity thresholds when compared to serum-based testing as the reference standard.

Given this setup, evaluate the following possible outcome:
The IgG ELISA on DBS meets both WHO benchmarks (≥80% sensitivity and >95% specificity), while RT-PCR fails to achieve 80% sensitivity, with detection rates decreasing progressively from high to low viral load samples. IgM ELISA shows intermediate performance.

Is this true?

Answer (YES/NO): NO